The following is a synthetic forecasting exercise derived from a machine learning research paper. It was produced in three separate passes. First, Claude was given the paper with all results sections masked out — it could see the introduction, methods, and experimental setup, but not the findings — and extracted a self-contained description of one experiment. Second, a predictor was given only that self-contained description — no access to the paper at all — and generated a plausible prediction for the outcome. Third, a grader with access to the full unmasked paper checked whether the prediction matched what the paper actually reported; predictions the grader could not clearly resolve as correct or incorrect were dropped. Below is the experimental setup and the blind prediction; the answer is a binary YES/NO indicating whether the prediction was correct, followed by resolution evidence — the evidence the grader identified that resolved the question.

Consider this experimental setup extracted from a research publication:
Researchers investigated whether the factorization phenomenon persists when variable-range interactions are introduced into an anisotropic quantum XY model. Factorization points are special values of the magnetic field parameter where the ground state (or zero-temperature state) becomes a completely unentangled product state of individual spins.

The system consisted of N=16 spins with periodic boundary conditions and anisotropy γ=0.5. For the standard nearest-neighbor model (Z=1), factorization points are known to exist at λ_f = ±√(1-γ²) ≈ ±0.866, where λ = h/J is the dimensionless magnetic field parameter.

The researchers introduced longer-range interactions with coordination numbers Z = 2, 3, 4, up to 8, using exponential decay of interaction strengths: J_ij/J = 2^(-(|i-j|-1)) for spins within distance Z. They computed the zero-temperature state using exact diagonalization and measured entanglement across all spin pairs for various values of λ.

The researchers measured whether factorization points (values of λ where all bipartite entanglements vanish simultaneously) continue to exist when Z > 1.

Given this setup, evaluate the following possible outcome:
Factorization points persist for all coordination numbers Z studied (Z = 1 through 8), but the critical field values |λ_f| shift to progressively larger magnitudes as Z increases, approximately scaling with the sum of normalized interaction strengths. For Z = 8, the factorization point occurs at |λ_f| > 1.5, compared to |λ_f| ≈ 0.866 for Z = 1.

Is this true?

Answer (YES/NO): YES